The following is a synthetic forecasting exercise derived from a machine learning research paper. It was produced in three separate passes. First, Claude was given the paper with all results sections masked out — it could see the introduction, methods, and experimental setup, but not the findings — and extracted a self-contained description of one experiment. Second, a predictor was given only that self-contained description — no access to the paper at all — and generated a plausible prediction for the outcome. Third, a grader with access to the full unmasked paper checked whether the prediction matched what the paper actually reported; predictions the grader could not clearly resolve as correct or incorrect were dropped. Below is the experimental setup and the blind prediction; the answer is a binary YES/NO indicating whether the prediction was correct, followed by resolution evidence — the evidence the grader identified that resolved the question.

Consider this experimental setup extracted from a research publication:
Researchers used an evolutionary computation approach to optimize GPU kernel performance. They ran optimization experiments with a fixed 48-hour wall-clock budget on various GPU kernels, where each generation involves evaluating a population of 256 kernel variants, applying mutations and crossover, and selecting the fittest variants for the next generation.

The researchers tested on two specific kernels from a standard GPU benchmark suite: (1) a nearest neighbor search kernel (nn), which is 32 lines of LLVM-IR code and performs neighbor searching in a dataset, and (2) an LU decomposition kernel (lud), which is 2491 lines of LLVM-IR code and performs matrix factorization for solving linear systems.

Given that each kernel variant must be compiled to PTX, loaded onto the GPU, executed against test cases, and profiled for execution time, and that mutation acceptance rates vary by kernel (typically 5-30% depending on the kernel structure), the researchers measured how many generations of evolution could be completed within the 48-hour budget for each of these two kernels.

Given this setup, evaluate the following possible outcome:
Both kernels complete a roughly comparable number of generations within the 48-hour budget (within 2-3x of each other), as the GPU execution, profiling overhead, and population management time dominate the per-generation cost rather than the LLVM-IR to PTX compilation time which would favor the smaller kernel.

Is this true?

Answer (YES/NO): NO